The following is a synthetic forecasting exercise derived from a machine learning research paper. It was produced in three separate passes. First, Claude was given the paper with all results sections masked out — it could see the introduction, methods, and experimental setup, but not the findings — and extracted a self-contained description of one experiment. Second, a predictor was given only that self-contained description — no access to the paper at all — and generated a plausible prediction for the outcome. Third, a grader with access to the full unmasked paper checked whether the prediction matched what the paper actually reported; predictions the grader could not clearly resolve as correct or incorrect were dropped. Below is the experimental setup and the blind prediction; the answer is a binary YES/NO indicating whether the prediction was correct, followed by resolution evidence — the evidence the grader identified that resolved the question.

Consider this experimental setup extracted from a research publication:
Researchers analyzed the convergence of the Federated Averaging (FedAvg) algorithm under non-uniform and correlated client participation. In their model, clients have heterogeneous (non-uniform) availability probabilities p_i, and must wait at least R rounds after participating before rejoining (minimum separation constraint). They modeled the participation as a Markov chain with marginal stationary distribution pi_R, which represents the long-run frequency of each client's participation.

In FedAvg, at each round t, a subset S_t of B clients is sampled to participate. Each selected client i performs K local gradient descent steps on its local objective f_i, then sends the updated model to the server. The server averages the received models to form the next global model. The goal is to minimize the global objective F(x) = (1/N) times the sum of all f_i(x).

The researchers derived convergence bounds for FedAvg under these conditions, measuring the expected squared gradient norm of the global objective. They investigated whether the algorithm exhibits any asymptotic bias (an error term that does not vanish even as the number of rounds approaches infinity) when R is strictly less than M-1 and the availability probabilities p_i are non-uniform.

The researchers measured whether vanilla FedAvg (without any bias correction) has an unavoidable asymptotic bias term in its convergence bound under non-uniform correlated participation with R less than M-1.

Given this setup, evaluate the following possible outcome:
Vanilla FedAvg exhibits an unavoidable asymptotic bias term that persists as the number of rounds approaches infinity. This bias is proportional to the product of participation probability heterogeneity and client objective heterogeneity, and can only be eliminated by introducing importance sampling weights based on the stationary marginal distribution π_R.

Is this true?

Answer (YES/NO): NO